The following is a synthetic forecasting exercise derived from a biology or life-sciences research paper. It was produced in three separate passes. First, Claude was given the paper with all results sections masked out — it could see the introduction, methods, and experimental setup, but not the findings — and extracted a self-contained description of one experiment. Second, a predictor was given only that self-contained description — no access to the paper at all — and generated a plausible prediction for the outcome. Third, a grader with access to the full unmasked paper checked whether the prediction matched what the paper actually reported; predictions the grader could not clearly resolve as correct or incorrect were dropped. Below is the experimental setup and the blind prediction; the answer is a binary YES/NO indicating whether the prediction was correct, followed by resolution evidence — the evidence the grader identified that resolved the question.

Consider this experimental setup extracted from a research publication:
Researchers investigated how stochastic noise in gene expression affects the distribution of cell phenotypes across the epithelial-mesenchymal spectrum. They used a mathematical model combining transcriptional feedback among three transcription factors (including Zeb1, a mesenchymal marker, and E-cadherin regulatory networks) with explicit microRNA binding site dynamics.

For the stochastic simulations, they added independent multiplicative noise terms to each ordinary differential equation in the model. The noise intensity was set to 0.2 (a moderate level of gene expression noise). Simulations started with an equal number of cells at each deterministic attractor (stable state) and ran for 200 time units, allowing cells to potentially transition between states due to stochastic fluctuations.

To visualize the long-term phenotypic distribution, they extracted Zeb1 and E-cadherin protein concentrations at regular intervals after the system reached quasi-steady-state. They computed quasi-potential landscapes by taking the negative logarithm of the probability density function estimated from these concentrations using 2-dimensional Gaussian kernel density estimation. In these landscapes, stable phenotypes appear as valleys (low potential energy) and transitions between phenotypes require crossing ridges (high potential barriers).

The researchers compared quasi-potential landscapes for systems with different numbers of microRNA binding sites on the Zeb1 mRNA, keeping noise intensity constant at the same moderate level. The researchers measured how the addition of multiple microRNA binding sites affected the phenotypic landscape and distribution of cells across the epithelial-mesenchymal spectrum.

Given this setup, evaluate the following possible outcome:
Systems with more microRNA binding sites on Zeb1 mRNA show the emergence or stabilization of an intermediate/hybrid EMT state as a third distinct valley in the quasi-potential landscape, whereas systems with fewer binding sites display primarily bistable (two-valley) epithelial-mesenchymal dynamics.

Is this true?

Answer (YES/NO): NO